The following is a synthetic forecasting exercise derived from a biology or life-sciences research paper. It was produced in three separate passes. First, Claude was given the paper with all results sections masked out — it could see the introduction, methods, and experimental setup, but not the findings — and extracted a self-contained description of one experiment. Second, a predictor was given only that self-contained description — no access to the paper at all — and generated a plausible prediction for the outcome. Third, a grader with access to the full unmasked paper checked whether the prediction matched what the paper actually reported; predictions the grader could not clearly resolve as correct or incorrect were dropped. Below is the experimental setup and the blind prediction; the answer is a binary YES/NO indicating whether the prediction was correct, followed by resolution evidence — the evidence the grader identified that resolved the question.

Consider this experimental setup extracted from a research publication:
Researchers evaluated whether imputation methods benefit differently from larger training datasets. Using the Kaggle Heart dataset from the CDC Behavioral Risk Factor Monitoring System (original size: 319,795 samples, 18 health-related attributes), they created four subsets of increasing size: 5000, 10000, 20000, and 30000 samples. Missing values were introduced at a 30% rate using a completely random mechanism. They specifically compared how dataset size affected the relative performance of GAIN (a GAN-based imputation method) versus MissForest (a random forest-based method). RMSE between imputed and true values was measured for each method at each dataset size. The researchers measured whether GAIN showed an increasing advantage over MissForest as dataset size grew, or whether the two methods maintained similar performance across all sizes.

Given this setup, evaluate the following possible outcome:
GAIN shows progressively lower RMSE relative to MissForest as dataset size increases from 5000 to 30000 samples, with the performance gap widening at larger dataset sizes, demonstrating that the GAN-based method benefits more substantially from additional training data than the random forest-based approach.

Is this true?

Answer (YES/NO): NO